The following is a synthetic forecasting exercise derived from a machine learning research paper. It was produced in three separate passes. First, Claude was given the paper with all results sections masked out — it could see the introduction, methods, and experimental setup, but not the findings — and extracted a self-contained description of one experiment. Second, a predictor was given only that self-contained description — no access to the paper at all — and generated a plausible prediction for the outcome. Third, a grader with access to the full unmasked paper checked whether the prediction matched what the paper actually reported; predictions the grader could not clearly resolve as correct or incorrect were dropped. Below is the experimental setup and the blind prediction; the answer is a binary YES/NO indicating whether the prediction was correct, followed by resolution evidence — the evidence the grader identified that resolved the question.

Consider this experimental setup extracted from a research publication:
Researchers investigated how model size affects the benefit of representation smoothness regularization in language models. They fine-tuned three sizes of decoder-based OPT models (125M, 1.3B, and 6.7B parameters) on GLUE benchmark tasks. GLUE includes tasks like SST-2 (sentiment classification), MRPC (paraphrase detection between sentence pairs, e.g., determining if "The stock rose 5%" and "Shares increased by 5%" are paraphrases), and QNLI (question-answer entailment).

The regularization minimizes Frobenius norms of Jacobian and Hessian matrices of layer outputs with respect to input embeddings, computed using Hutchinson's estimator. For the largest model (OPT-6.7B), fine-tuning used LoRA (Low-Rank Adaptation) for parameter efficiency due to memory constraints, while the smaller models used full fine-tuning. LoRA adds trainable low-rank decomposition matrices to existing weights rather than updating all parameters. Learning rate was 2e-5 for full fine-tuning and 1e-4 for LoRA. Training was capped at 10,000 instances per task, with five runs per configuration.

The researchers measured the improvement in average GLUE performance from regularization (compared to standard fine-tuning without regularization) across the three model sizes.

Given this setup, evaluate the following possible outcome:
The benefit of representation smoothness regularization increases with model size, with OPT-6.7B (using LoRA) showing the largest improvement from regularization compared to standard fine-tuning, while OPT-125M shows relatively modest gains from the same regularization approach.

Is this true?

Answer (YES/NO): YES